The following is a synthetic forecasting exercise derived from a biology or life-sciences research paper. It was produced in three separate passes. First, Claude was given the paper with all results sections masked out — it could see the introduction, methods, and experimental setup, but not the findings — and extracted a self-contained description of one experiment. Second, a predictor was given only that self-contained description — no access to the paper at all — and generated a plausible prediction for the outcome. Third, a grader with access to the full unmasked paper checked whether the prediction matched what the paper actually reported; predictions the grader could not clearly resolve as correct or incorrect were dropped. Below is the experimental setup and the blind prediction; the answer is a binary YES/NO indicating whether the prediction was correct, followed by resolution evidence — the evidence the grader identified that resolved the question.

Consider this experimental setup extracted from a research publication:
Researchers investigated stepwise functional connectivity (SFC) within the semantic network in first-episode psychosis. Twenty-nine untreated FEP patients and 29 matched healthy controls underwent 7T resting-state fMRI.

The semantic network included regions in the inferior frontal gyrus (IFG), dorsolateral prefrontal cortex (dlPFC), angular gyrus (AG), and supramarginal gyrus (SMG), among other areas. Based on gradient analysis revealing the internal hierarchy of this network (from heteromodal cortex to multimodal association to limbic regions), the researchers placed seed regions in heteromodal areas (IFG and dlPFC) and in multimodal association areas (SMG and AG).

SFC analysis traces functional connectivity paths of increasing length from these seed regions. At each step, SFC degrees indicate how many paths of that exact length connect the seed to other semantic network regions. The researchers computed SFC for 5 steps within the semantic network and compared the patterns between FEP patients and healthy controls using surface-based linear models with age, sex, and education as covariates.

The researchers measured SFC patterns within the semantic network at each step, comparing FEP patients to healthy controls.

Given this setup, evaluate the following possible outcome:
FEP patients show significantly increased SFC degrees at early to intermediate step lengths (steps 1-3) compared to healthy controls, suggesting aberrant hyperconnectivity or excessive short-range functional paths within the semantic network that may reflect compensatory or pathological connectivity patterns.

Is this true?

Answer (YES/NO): NO